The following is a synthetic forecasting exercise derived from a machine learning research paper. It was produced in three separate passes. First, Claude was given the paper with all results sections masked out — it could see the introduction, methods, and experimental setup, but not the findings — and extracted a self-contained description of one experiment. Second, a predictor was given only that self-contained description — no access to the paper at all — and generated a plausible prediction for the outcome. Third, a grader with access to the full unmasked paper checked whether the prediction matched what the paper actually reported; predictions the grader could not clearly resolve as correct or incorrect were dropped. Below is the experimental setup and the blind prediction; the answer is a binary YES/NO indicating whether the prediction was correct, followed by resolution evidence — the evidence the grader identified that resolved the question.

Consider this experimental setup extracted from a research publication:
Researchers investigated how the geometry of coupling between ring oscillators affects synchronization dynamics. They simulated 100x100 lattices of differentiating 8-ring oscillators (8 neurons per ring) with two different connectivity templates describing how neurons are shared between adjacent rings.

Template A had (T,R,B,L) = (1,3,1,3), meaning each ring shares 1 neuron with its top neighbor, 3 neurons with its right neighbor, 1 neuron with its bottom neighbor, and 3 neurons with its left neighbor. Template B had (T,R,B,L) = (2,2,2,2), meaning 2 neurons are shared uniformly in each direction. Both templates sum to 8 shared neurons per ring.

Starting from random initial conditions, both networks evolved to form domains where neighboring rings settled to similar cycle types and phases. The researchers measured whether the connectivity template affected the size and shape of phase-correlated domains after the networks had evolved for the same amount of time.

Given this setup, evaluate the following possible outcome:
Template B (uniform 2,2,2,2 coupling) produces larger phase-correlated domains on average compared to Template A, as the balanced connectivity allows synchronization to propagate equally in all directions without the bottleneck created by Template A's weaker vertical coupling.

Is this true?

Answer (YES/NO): NO